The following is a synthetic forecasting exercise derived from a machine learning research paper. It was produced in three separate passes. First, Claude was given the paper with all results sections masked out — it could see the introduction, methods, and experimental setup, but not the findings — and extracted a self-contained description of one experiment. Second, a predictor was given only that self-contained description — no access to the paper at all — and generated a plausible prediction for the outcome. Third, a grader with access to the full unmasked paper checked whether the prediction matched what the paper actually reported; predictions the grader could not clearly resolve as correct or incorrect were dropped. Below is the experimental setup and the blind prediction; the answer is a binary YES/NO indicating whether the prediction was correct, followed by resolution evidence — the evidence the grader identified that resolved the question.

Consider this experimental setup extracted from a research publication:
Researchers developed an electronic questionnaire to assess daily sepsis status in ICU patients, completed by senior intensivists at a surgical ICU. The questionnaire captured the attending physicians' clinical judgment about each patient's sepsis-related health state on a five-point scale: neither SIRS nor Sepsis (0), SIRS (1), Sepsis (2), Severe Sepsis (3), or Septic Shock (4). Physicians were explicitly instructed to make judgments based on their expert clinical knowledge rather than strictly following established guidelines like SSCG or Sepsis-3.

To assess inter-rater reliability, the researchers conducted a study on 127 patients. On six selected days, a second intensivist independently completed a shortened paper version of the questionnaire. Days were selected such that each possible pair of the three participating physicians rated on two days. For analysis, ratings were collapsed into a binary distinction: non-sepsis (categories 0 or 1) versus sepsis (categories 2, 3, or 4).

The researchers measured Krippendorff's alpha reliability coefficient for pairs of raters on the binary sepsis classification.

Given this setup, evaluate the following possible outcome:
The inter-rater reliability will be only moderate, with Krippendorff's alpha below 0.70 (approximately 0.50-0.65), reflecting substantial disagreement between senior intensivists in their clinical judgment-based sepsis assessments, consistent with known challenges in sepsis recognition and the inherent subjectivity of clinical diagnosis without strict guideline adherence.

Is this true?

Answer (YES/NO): NO